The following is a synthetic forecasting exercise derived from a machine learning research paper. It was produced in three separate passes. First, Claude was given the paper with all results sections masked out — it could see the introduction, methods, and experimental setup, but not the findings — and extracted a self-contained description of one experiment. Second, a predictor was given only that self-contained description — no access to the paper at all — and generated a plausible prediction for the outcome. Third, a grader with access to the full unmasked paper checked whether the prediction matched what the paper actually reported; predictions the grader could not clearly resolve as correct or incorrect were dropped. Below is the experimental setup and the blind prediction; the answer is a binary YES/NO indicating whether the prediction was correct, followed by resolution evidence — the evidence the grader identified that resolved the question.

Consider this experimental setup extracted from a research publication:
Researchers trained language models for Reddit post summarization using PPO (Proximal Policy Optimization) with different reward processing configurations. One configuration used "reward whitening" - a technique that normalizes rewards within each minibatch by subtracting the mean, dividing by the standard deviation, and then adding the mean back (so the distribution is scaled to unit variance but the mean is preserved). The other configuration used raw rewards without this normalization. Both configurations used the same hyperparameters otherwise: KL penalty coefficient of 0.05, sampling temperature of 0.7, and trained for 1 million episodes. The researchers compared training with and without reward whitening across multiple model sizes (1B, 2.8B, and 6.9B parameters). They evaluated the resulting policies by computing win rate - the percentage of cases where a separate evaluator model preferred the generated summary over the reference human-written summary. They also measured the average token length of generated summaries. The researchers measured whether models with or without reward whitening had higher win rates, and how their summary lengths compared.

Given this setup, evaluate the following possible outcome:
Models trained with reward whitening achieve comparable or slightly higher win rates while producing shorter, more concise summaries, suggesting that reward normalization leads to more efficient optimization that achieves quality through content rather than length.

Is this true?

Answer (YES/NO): NO